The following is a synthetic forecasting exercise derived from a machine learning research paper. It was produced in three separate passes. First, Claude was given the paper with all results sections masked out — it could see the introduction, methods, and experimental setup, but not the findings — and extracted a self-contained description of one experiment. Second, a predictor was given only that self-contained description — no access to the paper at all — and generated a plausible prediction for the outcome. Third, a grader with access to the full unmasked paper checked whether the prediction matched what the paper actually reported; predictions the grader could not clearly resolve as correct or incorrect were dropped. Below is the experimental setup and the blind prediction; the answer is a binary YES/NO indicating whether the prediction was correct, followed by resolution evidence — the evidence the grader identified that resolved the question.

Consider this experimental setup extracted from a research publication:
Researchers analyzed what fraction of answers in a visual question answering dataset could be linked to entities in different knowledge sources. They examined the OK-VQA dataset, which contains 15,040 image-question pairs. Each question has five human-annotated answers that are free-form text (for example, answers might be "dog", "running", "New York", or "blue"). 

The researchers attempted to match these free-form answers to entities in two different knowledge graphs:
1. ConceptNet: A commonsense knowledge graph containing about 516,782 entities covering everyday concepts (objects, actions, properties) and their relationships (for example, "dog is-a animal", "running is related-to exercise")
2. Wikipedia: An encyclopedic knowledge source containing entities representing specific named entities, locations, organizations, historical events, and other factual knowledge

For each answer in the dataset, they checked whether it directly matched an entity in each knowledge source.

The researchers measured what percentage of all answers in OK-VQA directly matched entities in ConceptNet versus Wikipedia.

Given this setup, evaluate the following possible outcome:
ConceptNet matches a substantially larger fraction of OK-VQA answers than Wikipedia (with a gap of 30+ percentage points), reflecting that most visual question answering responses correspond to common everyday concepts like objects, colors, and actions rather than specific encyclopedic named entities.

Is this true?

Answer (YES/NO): NO